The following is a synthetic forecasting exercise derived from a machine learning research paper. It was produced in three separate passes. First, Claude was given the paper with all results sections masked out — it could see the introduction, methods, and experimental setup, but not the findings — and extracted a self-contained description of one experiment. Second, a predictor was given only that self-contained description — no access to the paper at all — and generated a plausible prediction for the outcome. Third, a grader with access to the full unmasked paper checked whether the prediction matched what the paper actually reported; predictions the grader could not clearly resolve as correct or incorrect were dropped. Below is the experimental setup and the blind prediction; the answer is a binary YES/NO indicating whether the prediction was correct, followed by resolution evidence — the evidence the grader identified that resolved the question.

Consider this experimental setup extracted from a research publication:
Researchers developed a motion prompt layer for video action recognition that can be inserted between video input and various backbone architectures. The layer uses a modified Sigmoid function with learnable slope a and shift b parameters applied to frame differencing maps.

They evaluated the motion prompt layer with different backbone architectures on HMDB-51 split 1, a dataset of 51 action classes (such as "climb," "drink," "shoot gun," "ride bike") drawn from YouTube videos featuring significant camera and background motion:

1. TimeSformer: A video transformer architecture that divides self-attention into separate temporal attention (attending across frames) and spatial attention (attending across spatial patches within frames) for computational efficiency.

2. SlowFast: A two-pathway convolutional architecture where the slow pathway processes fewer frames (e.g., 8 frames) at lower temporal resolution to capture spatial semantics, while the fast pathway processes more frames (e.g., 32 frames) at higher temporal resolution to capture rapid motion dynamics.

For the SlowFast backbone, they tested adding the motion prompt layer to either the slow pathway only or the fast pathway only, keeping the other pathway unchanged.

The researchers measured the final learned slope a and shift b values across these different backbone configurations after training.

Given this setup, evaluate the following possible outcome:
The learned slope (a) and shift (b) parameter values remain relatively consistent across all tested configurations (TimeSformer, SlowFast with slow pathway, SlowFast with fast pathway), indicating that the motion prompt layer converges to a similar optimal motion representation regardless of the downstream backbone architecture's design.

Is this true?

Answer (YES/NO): NO